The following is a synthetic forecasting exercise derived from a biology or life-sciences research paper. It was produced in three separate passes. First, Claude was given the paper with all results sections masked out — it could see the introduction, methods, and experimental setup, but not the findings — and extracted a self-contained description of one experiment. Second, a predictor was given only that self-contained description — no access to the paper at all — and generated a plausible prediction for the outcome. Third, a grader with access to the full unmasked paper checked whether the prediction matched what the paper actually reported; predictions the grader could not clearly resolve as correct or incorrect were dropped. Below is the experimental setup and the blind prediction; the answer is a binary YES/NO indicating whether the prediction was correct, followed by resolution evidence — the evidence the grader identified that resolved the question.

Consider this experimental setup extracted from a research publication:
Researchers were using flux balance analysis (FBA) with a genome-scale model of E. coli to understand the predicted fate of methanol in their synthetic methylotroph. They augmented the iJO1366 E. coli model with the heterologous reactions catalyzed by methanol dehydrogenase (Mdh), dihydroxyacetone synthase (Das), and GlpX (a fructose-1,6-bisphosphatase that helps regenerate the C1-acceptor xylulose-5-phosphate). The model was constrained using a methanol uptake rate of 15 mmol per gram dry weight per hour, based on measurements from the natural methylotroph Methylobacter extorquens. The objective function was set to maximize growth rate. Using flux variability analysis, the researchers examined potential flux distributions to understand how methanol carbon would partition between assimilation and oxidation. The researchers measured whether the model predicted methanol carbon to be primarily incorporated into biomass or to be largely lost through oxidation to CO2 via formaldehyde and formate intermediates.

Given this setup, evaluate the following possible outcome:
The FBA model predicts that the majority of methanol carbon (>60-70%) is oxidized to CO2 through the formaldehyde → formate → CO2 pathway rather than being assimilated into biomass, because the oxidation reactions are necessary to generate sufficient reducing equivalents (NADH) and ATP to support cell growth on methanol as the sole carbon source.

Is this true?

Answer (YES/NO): NO